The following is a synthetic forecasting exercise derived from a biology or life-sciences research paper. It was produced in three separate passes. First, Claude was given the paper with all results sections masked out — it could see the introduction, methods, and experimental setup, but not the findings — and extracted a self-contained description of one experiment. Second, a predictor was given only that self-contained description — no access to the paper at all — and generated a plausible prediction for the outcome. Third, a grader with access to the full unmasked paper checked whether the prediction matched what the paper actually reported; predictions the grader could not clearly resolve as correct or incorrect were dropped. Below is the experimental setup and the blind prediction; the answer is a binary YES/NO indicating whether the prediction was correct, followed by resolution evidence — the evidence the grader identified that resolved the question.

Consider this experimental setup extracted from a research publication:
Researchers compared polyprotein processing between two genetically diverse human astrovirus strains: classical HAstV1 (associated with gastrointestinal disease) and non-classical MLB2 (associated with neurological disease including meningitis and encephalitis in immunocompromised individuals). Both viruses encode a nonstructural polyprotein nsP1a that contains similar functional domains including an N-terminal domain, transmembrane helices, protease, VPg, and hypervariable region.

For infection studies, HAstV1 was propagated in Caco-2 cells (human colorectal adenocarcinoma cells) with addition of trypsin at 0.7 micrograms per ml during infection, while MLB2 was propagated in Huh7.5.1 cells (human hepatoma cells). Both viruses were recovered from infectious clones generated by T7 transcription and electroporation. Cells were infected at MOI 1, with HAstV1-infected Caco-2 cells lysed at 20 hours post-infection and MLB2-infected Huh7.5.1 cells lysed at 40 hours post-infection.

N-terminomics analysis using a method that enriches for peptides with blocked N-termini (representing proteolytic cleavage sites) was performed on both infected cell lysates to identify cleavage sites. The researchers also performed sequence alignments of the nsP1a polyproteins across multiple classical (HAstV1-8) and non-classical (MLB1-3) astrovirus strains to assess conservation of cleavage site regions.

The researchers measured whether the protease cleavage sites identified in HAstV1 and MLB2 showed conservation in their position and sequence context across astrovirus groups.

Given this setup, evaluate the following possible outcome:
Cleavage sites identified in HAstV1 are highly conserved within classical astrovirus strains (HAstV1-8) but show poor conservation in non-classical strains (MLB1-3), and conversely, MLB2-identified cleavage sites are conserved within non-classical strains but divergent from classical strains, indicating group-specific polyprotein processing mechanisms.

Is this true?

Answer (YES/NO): NO